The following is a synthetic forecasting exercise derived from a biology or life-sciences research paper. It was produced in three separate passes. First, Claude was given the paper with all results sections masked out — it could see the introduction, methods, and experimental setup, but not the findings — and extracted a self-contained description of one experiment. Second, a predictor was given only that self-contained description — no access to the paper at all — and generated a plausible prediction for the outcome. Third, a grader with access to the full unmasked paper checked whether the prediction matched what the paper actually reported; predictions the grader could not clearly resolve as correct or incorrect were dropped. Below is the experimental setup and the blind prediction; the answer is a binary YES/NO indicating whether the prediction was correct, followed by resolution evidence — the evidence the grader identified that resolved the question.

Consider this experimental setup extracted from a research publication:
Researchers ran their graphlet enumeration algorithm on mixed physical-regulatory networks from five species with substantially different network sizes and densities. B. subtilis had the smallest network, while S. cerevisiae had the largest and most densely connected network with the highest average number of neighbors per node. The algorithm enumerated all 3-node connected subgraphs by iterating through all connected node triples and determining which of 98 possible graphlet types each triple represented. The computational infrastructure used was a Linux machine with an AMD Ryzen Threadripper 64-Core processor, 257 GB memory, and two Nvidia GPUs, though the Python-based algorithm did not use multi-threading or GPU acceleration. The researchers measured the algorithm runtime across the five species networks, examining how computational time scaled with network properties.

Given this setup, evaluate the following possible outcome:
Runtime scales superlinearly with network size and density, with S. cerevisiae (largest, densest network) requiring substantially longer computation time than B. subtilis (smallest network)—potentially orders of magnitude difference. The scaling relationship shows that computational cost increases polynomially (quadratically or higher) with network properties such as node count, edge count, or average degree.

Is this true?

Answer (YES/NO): NO